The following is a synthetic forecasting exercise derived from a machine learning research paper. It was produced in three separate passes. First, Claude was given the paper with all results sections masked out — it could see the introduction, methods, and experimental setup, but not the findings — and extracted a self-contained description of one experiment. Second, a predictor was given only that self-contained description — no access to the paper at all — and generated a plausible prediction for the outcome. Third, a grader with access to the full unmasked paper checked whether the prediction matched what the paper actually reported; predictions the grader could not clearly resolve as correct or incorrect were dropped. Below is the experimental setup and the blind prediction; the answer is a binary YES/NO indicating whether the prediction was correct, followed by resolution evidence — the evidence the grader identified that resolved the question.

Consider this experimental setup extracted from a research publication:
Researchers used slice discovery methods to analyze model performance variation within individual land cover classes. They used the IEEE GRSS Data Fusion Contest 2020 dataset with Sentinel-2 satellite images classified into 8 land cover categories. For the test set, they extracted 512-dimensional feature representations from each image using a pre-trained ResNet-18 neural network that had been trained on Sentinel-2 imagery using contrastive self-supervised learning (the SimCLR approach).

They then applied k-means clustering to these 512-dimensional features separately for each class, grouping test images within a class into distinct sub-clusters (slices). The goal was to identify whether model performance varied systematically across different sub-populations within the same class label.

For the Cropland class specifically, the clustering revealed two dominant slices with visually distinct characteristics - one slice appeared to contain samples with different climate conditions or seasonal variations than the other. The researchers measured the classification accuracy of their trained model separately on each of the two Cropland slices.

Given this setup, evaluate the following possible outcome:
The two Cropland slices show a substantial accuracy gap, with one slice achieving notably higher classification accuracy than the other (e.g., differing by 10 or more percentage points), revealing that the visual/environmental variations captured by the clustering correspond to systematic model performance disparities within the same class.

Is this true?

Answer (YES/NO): YES